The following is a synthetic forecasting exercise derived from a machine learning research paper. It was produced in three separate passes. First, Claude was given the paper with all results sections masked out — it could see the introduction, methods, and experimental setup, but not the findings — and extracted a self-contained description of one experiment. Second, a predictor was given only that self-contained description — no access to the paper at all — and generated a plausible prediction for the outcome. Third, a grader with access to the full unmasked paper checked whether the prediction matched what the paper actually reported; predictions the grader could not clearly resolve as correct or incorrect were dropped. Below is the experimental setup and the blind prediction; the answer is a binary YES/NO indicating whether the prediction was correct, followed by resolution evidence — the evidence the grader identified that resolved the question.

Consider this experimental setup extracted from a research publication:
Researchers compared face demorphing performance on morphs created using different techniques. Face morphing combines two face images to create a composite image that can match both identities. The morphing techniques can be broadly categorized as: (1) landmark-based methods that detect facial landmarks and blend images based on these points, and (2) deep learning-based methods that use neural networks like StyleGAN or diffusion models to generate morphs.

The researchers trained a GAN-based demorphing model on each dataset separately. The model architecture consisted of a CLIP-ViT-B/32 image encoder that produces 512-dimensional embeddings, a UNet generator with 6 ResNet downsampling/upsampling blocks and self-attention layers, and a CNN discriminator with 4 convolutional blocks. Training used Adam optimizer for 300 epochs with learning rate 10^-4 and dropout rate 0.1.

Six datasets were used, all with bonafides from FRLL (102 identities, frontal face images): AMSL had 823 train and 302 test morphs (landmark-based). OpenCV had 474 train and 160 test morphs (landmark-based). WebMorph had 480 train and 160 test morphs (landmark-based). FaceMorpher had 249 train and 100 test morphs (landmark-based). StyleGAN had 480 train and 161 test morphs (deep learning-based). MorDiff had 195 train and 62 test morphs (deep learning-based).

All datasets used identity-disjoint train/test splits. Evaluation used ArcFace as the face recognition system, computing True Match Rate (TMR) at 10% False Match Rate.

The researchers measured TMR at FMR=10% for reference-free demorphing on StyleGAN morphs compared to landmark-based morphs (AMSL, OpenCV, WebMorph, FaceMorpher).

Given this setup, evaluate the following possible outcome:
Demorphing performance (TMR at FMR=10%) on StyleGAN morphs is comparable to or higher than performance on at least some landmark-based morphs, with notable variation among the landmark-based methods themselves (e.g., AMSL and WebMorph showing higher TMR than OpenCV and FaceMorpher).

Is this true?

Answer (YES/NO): NO